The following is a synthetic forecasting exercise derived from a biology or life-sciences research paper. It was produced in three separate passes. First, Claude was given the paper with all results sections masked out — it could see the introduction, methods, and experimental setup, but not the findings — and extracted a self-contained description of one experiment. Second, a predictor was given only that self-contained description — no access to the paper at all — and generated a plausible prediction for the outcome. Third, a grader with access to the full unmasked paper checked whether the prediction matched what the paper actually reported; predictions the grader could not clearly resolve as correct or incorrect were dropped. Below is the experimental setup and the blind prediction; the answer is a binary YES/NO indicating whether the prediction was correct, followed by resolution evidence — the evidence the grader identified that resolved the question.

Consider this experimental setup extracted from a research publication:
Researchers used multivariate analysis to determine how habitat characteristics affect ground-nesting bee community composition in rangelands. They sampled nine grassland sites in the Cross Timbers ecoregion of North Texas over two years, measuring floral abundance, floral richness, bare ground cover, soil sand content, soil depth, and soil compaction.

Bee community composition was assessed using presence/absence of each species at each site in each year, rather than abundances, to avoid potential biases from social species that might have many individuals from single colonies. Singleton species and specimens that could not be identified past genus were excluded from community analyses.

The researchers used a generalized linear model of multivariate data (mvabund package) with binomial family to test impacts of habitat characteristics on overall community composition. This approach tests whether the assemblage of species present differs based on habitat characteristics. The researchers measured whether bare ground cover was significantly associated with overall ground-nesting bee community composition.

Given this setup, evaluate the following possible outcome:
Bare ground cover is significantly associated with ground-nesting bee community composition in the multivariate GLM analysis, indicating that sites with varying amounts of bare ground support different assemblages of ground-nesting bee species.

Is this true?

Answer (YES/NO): NO